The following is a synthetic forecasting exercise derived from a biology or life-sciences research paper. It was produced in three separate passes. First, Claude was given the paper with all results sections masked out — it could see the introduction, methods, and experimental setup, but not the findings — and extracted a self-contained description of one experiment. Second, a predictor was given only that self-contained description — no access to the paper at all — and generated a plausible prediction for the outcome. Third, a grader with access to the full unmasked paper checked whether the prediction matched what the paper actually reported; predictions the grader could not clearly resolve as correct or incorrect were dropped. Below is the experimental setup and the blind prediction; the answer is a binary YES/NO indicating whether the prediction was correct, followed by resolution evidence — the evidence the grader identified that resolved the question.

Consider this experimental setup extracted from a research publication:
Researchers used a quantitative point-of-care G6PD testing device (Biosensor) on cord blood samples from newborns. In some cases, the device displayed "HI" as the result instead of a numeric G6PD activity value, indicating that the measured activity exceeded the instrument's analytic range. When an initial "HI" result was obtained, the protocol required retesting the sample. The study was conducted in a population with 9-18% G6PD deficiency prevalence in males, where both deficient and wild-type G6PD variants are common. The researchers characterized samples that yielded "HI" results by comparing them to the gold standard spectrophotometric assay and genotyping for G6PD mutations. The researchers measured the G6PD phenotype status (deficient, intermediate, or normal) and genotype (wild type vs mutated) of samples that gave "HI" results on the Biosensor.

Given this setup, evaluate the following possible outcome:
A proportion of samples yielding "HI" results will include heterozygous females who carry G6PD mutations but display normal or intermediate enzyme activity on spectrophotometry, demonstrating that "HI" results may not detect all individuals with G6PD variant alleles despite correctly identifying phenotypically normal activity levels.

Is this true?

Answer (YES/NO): NO